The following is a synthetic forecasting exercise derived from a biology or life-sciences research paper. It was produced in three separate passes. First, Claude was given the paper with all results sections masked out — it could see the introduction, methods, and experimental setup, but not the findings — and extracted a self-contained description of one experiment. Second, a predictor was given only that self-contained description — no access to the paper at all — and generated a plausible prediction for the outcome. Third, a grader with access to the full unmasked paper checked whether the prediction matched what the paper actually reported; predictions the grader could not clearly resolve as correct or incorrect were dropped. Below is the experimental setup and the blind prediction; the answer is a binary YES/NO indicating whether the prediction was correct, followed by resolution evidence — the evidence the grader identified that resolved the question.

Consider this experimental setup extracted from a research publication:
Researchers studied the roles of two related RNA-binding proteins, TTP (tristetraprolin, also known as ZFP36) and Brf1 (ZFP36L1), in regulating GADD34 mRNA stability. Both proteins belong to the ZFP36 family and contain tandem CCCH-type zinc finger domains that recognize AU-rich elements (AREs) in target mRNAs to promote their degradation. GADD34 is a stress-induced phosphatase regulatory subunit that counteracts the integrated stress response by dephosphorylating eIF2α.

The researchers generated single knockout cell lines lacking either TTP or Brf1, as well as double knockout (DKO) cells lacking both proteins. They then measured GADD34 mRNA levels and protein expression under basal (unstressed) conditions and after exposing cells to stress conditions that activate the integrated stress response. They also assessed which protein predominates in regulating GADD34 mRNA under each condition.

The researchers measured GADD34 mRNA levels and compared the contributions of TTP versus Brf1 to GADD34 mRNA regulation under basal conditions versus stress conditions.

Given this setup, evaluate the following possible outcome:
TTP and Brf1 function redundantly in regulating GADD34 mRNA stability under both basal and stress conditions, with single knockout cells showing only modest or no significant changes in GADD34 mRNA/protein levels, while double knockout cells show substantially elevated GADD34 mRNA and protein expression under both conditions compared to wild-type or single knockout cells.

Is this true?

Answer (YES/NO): NO